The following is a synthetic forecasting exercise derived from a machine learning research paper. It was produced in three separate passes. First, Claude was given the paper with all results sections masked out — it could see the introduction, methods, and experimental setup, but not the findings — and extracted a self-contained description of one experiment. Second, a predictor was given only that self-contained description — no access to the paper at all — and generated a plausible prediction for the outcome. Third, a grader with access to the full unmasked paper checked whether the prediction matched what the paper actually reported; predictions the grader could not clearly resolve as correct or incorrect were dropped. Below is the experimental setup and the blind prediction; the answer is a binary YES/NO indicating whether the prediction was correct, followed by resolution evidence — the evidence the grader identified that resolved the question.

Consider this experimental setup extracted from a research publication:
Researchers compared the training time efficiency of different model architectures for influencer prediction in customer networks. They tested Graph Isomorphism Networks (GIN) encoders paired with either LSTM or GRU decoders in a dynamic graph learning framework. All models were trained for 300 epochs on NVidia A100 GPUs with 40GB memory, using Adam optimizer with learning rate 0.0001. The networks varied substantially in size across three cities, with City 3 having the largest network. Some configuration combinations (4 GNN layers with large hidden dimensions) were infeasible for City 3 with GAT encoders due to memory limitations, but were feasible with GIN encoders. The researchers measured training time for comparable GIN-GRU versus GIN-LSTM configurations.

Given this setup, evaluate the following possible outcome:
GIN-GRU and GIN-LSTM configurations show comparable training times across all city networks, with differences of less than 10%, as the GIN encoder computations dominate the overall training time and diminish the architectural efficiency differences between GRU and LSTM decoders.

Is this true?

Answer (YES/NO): NO